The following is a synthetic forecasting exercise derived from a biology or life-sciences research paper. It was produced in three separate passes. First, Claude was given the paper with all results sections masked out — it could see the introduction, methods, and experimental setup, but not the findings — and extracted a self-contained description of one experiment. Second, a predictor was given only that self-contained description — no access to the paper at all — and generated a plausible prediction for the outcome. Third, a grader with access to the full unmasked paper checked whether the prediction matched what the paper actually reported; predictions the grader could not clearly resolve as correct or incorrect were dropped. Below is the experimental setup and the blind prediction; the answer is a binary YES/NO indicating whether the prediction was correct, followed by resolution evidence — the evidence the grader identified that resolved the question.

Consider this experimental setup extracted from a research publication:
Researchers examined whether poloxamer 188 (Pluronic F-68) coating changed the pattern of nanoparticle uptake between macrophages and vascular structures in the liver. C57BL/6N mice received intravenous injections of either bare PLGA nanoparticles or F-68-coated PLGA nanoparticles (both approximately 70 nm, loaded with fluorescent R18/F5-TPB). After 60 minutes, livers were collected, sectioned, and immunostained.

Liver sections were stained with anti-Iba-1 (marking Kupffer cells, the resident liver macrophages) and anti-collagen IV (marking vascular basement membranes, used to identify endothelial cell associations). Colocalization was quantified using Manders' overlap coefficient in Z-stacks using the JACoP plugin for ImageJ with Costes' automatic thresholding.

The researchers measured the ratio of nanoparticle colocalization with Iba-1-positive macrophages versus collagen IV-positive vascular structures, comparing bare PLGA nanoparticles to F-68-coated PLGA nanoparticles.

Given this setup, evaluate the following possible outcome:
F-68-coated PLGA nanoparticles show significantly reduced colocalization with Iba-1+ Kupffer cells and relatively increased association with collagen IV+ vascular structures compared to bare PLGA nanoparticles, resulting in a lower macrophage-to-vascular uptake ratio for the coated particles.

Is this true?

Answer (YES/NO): YES